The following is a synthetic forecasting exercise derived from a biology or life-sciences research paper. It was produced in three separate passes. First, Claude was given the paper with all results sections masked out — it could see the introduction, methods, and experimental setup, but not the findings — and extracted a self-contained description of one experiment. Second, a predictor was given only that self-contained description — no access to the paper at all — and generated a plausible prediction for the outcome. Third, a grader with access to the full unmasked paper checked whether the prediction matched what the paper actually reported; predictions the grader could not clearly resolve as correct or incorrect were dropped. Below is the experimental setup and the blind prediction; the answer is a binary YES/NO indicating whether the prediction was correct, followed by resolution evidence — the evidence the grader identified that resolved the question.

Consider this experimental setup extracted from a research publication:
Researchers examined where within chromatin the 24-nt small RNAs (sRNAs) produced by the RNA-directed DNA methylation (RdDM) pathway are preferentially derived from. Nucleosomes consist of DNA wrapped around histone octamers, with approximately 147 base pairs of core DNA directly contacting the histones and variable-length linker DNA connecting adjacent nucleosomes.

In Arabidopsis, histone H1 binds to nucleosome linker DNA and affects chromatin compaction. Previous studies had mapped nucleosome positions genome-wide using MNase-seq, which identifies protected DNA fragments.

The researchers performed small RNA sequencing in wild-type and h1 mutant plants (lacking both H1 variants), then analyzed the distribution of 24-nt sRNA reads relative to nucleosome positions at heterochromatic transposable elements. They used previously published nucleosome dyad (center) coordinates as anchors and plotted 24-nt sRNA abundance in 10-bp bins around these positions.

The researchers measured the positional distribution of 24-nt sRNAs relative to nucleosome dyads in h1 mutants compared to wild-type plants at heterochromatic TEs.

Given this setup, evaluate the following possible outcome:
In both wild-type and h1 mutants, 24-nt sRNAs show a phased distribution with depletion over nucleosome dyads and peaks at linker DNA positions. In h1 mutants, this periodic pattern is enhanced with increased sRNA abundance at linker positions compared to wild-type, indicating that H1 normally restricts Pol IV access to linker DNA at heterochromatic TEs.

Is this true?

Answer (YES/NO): NO